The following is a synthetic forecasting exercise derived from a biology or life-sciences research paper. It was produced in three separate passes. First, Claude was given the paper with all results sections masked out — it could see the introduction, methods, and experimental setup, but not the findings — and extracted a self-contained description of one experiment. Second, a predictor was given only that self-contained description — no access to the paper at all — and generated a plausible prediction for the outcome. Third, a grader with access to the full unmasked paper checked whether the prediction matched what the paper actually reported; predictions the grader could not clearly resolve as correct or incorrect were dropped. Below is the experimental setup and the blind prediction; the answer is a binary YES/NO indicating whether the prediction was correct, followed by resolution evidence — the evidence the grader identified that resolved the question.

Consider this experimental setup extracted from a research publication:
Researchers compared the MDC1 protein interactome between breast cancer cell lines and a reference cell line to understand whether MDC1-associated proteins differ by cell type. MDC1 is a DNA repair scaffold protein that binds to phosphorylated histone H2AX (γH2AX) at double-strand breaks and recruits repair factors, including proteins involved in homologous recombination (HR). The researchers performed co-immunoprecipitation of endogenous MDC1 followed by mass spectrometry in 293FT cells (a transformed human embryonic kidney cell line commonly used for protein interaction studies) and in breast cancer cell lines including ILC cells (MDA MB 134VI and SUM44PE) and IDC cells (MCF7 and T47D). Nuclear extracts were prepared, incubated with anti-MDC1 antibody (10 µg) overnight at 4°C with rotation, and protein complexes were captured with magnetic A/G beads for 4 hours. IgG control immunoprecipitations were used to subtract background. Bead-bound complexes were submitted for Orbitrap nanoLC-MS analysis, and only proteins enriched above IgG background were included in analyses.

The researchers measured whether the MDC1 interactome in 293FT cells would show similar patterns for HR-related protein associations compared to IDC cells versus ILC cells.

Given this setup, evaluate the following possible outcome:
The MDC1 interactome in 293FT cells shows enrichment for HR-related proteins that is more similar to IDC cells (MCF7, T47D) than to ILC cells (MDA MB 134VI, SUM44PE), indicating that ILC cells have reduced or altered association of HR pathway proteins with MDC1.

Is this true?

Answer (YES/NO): YES